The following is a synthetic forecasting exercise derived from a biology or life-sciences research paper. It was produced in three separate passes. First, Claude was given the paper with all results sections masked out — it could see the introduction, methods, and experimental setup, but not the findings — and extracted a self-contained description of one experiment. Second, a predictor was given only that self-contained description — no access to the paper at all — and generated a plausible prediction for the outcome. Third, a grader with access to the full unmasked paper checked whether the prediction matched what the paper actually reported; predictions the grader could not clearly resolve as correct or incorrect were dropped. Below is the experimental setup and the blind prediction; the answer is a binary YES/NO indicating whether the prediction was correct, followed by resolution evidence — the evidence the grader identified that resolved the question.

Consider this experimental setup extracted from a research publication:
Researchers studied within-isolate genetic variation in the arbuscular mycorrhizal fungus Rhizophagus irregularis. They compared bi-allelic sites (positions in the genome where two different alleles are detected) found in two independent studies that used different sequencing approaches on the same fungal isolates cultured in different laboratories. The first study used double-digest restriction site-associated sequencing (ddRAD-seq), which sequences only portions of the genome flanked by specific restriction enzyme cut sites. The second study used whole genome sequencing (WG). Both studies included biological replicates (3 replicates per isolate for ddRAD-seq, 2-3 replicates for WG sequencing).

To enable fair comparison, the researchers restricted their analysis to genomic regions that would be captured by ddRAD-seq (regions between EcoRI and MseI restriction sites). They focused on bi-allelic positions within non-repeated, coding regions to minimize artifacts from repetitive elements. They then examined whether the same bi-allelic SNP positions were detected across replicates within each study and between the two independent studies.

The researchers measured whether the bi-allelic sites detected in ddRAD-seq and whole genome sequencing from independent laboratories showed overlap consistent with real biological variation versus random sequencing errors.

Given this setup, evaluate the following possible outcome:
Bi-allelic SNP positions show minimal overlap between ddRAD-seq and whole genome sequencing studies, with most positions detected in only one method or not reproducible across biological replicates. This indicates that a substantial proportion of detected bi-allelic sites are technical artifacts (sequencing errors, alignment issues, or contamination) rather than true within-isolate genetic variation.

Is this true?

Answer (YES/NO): NO